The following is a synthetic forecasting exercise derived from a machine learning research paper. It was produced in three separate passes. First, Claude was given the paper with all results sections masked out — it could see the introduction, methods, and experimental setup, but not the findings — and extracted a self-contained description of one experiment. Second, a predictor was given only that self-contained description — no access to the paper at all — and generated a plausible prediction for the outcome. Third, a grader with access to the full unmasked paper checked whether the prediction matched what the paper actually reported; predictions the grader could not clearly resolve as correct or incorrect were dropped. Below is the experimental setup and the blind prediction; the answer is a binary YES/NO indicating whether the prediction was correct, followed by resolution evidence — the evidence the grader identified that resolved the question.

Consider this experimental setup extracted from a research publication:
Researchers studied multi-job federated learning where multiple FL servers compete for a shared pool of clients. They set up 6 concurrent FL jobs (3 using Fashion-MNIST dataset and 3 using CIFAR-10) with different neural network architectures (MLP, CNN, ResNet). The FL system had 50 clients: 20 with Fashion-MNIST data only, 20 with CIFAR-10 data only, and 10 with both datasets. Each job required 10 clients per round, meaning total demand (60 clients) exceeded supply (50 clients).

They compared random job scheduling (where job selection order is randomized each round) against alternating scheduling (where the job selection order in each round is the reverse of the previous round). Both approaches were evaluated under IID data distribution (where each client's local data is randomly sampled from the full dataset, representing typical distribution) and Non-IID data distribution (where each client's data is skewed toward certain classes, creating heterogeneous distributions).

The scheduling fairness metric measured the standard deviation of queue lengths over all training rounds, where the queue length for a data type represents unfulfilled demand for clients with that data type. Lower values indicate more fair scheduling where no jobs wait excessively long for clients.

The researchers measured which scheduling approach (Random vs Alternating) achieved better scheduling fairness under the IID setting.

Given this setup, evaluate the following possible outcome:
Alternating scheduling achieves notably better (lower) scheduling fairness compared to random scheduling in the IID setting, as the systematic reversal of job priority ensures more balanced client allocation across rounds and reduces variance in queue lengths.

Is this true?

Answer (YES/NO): YES